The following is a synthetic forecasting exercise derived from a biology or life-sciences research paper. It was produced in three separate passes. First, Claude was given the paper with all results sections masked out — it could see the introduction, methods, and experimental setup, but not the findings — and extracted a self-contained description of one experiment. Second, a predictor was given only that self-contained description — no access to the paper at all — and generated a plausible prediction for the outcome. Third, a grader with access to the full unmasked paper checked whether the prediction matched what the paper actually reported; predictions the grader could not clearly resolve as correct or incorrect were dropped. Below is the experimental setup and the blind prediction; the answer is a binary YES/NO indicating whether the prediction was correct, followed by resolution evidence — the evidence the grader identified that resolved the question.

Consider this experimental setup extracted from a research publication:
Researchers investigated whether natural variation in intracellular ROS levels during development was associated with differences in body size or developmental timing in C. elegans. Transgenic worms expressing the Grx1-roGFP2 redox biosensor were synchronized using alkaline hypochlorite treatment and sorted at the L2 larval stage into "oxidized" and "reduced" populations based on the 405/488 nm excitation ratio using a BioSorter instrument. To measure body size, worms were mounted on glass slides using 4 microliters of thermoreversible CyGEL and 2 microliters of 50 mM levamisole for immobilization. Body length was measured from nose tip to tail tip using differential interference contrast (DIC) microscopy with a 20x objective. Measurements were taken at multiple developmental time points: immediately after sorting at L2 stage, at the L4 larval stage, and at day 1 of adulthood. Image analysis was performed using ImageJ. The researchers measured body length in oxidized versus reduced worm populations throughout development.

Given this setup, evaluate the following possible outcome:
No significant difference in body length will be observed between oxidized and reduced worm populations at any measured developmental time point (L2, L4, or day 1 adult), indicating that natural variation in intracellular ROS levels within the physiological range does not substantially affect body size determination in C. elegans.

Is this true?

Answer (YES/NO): YES